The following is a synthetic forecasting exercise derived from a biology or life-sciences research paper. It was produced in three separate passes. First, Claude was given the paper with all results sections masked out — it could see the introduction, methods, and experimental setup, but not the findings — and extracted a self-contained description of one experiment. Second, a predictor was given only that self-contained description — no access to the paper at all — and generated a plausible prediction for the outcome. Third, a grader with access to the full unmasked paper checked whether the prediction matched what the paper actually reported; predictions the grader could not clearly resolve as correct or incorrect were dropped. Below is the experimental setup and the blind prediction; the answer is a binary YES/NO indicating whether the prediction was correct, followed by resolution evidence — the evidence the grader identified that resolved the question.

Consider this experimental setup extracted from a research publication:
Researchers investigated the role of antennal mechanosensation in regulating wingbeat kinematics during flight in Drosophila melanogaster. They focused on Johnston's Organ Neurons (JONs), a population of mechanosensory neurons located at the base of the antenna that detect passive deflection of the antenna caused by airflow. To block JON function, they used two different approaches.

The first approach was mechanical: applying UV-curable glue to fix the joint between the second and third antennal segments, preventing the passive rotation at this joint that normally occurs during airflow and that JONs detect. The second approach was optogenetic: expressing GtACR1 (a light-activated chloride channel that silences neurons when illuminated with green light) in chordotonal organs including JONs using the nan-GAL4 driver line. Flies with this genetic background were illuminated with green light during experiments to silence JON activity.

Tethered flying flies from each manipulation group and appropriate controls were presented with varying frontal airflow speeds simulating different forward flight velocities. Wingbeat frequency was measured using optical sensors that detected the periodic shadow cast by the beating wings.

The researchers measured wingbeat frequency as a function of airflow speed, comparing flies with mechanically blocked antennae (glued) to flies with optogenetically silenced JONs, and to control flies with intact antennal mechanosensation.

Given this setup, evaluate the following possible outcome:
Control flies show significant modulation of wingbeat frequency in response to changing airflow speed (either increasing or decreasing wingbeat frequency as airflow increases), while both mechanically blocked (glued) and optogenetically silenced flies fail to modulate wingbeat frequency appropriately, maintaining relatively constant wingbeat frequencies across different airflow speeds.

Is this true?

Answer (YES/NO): NO